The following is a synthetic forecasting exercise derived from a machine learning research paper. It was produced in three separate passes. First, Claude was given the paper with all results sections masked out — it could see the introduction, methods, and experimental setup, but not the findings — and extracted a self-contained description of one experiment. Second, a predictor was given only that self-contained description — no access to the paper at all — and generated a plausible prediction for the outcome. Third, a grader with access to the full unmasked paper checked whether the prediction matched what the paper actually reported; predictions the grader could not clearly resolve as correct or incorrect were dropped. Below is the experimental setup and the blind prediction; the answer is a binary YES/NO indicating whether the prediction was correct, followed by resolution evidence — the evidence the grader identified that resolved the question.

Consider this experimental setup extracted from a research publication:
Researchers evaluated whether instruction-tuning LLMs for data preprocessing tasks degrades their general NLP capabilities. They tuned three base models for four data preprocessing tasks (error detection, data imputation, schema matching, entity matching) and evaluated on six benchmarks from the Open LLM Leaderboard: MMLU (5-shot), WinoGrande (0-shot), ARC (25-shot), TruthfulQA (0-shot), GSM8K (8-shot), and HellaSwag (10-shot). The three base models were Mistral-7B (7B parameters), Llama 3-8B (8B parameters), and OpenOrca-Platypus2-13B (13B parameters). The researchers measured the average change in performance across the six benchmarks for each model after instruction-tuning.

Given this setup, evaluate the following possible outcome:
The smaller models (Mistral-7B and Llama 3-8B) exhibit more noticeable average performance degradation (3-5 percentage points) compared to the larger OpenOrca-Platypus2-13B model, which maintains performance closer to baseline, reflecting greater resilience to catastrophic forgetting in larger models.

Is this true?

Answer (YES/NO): NO